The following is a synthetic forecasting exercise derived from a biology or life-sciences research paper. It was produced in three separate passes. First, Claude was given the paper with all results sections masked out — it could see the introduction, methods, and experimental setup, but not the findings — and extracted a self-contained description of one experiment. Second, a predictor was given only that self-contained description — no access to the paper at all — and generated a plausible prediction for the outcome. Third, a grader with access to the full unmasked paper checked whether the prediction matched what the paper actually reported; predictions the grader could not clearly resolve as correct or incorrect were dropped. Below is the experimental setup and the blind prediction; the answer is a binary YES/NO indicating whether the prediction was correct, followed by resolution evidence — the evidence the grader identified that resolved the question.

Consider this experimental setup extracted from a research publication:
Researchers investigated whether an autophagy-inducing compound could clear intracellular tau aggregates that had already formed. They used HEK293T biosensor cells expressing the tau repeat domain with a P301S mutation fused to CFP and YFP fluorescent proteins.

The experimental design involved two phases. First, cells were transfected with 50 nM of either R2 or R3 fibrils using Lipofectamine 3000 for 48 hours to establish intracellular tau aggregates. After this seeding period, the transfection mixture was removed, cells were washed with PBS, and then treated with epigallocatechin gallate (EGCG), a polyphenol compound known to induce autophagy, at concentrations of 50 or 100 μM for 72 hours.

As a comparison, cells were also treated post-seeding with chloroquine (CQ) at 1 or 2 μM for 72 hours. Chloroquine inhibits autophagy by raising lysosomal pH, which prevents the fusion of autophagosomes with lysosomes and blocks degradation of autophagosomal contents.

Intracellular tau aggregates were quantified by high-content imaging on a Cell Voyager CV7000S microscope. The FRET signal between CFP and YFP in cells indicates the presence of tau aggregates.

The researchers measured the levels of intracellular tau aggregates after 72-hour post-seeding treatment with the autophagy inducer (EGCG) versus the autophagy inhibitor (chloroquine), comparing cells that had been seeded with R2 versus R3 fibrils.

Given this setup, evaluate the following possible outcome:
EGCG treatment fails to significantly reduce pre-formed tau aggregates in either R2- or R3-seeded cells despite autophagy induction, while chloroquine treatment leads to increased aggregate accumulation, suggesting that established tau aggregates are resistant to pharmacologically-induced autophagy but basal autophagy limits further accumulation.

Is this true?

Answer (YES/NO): NO